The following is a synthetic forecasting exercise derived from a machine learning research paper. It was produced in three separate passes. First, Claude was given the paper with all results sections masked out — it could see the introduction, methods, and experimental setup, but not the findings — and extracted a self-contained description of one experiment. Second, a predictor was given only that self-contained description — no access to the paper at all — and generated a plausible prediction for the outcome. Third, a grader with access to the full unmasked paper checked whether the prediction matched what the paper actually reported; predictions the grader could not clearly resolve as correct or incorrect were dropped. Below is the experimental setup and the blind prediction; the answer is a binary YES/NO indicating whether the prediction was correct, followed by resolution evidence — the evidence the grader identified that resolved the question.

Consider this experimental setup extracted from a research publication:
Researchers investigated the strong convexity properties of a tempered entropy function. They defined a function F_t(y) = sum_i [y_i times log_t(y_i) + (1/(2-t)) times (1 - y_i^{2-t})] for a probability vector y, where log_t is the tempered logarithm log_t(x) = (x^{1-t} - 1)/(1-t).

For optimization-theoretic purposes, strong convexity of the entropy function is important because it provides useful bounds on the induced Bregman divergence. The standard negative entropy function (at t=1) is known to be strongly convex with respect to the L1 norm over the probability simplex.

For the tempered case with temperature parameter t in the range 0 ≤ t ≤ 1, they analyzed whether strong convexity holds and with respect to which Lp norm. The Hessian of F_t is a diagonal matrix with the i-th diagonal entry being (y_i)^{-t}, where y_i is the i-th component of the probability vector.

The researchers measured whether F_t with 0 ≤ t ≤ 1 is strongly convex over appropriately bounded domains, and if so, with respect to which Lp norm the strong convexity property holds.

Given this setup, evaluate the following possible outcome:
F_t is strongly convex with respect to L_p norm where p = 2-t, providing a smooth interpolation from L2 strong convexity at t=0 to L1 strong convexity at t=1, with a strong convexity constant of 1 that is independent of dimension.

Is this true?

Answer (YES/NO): NO